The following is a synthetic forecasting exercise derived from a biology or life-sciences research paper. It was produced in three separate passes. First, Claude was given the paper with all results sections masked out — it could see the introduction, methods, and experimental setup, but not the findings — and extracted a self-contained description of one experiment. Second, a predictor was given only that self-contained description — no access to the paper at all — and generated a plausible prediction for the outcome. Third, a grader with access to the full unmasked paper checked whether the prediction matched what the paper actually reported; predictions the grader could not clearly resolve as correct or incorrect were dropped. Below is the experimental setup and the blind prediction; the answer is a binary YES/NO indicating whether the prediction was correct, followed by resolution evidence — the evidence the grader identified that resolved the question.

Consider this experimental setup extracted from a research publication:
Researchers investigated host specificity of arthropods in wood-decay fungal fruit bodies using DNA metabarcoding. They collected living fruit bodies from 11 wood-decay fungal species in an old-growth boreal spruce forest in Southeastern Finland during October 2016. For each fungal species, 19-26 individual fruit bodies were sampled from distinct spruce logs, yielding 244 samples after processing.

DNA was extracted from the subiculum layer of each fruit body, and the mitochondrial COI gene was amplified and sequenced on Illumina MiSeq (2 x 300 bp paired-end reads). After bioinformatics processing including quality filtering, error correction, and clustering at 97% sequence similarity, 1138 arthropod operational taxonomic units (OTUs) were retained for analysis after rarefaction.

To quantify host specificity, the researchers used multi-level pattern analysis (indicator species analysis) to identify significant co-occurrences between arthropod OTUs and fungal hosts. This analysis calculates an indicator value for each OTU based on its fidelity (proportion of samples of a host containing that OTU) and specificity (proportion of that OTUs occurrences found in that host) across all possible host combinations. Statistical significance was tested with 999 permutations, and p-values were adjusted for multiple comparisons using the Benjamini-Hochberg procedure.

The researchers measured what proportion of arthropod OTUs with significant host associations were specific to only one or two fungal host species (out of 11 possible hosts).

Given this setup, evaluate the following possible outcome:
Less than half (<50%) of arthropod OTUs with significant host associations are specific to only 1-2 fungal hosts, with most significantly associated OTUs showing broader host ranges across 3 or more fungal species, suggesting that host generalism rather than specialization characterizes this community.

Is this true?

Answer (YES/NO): NO